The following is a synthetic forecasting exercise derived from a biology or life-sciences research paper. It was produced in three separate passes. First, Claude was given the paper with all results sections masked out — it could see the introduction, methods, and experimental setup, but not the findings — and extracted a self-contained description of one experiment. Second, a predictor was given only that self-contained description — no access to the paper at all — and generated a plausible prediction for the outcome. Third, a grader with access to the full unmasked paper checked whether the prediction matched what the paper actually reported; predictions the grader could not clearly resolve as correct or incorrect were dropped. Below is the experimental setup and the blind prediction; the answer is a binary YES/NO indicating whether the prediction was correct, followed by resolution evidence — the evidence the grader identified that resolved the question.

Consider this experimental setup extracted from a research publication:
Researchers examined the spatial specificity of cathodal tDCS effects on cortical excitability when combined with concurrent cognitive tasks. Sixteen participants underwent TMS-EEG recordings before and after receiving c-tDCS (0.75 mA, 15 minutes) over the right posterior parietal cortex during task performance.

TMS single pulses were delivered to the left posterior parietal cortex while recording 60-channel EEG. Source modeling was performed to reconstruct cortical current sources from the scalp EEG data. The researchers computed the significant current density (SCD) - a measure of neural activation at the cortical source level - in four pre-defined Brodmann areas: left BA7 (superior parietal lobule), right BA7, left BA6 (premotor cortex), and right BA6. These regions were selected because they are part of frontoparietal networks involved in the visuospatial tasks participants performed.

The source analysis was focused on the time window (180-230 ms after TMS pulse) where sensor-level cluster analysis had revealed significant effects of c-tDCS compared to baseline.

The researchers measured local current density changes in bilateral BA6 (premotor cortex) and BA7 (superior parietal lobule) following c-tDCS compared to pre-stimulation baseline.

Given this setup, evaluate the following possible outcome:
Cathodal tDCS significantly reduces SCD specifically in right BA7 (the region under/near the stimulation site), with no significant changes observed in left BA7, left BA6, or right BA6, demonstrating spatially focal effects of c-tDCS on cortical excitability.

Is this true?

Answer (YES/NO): NO